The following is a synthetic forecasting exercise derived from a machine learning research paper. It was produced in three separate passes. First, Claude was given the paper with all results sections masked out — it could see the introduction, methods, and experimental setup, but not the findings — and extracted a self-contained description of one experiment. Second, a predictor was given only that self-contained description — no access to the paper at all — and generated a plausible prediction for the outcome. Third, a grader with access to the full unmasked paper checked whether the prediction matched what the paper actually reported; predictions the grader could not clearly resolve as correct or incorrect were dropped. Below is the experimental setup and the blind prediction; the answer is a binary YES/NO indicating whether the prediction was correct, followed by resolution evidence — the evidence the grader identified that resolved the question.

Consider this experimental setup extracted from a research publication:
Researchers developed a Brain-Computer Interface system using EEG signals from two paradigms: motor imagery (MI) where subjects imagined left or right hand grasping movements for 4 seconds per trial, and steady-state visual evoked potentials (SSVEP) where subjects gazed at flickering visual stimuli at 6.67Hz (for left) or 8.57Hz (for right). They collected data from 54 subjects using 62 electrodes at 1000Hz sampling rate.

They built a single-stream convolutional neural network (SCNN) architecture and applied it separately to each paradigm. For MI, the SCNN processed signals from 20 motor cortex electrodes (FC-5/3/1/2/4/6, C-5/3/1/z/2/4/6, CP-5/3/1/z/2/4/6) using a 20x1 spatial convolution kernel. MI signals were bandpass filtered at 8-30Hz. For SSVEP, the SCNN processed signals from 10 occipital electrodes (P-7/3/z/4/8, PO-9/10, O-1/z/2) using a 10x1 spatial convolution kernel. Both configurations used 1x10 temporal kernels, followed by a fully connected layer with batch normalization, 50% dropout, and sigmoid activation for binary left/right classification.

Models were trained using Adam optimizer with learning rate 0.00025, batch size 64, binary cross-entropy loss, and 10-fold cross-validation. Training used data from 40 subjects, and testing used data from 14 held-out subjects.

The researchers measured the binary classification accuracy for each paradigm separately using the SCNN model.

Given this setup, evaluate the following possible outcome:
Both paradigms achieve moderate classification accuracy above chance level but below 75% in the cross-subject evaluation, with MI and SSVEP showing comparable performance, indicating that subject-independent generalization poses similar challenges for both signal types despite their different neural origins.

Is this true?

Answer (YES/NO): NO